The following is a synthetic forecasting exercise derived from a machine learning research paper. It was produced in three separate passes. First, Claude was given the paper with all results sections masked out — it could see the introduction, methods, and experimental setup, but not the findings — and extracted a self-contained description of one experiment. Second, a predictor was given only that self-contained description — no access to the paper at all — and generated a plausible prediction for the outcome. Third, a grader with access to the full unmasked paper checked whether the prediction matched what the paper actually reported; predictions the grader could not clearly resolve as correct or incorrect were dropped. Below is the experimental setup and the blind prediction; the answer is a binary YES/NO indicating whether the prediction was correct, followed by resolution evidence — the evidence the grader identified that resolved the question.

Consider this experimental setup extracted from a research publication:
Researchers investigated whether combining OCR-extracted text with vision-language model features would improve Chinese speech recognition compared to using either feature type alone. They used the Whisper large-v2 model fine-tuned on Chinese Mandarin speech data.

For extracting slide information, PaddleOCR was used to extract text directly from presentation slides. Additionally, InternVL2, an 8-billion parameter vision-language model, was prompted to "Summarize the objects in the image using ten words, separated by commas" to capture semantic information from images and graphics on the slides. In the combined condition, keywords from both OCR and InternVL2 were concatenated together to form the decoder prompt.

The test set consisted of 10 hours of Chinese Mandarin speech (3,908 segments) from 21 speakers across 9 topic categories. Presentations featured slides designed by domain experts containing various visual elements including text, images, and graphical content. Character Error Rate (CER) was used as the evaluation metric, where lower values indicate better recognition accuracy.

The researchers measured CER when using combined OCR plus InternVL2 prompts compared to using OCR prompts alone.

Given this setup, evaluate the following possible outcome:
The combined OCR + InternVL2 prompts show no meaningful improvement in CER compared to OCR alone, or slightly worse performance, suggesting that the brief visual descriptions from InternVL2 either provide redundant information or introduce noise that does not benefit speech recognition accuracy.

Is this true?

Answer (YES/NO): NO